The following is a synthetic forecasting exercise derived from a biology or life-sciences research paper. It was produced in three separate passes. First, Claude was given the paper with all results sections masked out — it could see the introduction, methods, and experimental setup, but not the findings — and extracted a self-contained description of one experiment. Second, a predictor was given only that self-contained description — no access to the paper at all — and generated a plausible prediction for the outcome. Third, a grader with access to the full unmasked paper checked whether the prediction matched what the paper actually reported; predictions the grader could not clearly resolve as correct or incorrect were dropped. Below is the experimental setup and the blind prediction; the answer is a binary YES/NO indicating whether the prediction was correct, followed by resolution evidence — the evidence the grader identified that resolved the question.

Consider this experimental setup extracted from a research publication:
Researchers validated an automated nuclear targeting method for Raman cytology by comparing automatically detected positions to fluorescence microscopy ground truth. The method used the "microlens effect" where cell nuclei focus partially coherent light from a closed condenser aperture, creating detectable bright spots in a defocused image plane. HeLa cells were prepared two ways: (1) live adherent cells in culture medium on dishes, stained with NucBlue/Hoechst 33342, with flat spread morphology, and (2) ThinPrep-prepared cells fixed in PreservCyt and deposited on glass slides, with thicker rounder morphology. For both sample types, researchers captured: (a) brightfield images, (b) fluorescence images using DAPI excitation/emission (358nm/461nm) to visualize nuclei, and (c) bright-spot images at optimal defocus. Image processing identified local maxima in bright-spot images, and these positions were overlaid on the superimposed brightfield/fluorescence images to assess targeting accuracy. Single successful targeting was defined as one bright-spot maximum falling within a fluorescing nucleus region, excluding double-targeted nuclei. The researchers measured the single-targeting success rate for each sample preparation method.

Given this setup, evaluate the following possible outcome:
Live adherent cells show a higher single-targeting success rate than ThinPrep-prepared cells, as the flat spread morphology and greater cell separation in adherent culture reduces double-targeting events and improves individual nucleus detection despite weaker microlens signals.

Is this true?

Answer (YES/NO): NO